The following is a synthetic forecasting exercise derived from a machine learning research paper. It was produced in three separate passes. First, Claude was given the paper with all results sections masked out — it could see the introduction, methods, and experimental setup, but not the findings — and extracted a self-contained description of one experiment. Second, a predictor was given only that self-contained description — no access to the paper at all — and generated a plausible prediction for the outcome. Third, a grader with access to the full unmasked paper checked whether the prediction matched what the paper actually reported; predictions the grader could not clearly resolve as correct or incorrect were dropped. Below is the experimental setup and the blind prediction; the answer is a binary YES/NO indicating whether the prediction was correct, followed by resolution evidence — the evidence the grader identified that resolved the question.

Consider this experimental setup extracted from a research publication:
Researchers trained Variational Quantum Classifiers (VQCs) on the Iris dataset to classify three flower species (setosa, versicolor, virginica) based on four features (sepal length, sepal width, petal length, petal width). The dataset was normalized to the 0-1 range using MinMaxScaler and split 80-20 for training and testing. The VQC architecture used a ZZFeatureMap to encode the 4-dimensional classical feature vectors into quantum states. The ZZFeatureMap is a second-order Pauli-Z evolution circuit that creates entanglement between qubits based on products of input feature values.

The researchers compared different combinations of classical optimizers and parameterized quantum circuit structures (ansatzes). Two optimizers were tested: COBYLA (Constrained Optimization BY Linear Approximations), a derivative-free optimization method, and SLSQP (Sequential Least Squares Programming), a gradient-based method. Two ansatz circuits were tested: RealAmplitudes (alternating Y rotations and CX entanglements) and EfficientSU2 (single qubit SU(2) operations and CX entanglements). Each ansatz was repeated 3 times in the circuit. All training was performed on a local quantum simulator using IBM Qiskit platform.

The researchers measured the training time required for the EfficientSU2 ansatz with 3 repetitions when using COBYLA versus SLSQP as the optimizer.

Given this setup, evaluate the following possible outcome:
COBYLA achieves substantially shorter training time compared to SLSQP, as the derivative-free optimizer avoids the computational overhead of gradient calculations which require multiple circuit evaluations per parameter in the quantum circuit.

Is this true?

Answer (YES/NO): YES